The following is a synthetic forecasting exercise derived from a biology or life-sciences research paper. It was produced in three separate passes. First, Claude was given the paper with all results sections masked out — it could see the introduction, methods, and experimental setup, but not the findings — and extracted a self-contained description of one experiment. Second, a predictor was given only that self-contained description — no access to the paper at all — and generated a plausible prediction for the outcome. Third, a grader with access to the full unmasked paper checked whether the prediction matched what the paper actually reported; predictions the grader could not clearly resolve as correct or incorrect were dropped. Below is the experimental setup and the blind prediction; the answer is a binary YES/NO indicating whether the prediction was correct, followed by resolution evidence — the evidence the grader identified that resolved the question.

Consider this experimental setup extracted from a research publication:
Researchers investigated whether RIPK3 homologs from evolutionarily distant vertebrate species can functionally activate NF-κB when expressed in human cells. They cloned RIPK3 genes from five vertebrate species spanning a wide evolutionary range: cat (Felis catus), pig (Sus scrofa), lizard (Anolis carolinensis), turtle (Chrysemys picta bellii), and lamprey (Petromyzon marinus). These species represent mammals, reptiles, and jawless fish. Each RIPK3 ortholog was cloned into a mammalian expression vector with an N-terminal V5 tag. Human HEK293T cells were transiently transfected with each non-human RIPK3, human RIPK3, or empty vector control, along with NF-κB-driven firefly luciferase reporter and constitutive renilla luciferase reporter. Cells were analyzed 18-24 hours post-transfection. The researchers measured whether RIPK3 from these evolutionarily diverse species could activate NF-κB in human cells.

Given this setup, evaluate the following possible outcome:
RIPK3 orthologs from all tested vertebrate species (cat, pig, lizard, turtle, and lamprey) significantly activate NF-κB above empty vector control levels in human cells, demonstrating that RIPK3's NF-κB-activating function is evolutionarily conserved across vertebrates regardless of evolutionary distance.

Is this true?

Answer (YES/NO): NO